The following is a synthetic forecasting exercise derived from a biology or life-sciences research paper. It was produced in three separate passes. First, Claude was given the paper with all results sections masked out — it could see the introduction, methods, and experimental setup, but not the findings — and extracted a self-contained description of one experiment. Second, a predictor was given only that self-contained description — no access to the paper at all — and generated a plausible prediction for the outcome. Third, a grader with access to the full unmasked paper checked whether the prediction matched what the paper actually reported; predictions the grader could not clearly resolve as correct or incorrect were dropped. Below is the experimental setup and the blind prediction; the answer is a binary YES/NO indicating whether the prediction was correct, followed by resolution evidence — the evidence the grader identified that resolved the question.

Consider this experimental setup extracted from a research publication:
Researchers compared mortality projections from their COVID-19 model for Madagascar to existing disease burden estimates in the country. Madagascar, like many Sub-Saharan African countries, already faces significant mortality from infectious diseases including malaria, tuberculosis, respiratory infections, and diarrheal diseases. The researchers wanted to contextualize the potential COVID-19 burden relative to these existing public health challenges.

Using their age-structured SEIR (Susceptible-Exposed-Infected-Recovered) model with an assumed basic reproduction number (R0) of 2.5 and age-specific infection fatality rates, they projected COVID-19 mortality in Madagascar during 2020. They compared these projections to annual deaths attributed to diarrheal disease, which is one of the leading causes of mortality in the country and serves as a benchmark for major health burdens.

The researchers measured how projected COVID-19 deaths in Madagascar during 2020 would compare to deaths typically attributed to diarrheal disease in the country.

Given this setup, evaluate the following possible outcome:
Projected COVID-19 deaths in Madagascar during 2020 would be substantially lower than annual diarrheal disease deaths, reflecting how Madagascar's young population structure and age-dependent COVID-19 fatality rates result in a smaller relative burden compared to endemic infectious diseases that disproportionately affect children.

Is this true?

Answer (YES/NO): NO